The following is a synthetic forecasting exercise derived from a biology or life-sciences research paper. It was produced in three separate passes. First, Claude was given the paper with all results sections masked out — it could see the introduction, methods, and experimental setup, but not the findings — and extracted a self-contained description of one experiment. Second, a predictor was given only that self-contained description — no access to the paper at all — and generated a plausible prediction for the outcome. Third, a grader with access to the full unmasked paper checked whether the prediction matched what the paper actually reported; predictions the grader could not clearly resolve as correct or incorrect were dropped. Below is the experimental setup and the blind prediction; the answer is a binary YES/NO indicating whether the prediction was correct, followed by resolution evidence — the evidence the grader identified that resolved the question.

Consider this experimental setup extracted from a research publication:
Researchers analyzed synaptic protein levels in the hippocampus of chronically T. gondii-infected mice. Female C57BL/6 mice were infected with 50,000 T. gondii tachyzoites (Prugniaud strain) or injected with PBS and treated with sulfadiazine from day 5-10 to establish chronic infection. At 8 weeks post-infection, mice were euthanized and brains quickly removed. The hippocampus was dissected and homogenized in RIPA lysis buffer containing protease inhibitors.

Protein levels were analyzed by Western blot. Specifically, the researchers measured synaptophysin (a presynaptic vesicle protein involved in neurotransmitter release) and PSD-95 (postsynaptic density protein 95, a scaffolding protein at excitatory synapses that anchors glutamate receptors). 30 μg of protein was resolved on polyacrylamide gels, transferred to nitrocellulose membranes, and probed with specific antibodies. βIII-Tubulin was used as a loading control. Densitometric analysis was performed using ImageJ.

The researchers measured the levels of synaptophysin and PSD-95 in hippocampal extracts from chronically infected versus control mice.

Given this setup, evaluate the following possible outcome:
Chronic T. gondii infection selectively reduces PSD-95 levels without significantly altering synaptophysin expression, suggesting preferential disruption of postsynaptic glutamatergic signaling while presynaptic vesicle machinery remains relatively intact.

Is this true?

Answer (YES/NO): NO